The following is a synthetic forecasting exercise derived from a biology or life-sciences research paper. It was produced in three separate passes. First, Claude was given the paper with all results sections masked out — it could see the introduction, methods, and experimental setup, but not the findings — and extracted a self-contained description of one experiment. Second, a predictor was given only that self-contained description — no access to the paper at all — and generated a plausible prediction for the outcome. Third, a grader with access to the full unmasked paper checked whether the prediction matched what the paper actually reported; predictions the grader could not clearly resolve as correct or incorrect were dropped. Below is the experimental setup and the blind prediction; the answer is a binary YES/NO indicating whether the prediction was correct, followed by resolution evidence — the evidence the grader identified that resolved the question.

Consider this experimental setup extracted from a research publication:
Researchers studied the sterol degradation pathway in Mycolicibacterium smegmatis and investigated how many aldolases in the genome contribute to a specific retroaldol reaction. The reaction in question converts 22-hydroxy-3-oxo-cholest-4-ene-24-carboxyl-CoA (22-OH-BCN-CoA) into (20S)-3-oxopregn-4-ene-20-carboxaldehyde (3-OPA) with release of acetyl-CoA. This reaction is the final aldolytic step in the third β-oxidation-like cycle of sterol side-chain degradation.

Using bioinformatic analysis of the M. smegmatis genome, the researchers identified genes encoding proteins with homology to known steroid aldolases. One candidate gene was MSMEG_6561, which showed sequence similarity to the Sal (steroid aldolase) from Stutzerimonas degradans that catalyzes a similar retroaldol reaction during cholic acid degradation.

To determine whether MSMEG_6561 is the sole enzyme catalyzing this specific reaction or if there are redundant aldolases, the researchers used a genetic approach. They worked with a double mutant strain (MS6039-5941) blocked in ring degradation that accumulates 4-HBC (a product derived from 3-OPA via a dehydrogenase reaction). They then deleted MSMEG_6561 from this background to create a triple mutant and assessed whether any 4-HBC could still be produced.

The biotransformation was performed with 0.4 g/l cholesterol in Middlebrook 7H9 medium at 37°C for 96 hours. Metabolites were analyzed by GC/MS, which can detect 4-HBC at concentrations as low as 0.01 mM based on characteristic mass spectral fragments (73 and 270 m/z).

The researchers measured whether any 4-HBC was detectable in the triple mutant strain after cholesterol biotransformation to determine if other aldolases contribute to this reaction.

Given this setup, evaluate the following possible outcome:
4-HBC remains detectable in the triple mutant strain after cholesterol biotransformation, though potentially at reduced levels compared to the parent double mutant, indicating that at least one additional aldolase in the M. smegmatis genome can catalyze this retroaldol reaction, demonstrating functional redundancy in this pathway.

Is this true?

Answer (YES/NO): NO